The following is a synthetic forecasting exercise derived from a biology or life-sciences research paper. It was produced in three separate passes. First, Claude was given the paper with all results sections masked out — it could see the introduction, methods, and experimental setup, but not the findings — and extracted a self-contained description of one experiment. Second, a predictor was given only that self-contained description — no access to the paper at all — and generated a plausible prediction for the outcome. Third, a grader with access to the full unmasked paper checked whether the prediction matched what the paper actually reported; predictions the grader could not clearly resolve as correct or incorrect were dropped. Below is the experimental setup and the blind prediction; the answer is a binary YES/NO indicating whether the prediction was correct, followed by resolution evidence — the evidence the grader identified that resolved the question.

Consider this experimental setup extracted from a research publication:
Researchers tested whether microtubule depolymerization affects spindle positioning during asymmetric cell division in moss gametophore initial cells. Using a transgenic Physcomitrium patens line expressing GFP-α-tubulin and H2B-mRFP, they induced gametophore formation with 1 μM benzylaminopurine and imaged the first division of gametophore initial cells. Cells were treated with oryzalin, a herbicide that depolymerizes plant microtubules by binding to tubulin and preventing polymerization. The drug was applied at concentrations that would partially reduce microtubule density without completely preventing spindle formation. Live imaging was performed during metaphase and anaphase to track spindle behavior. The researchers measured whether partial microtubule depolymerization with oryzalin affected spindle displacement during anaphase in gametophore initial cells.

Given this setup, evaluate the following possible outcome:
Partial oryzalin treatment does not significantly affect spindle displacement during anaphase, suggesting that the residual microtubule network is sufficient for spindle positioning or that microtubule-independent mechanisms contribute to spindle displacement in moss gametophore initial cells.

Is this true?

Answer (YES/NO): NO